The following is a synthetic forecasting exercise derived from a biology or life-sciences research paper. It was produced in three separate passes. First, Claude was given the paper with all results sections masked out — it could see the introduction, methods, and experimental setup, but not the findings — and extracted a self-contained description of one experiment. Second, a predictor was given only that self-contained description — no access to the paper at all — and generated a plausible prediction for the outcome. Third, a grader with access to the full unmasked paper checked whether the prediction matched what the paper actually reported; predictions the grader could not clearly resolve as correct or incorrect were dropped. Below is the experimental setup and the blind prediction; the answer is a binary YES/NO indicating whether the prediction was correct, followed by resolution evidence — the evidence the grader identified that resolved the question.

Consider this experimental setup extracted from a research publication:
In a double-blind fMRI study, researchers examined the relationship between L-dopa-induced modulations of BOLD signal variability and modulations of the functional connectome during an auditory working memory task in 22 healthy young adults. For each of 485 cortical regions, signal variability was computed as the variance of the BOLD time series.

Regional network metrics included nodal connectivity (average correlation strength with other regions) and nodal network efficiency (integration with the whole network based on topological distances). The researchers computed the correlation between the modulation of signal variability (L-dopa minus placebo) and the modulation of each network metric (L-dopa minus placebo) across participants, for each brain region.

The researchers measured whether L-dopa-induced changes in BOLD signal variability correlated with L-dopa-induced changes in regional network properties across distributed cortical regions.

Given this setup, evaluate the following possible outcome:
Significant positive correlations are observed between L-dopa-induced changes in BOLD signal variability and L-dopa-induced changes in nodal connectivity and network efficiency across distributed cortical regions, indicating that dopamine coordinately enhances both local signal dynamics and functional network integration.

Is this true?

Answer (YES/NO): YES